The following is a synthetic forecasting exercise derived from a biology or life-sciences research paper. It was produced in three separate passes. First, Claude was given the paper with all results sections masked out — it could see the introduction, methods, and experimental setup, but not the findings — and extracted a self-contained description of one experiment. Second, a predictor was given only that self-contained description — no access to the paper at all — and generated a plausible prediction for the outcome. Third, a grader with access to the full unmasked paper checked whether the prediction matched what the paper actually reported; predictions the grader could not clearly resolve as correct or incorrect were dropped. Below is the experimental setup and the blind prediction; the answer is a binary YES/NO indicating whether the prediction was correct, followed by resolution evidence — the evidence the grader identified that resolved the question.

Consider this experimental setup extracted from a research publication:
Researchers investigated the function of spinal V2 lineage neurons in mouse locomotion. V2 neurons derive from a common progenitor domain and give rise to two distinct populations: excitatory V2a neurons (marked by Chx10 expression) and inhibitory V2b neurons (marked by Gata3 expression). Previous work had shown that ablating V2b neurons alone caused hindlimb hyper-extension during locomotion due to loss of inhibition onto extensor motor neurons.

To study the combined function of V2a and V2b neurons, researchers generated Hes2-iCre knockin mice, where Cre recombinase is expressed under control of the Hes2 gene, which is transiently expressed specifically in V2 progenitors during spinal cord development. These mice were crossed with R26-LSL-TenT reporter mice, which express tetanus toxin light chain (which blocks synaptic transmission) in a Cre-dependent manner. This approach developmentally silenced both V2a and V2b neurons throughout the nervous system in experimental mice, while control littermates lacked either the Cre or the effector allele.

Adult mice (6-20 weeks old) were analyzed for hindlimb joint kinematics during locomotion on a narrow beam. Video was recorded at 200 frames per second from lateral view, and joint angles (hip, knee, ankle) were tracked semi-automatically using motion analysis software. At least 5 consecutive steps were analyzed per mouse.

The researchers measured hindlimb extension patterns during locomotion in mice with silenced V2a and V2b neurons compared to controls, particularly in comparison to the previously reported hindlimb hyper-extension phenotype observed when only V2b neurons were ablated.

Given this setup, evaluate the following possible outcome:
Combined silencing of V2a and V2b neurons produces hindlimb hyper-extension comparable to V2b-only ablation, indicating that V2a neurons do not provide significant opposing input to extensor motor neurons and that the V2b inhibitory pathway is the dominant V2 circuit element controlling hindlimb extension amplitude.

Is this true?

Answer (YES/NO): NO